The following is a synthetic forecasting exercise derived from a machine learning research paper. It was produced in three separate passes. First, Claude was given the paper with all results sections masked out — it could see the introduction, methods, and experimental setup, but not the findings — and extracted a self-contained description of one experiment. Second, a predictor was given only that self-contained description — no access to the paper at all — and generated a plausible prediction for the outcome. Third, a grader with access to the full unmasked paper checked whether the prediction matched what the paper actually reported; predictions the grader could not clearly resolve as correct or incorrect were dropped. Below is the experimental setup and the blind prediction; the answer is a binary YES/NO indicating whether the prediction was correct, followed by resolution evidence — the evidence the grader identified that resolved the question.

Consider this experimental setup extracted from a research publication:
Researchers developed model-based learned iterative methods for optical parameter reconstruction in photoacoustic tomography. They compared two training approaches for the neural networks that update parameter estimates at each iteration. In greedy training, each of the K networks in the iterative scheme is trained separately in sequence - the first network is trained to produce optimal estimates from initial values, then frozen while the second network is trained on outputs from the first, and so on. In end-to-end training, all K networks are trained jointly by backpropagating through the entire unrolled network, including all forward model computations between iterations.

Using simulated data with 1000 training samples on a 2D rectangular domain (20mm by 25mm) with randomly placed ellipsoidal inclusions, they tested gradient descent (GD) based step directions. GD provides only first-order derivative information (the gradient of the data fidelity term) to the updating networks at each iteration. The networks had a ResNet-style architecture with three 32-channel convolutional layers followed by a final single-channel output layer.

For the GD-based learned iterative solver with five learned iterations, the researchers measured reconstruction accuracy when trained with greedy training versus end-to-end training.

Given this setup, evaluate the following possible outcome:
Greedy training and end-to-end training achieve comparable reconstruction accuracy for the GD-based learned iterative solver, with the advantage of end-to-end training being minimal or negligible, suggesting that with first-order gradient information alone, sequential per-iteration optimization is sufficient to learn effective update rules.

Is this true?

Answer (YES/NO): NO